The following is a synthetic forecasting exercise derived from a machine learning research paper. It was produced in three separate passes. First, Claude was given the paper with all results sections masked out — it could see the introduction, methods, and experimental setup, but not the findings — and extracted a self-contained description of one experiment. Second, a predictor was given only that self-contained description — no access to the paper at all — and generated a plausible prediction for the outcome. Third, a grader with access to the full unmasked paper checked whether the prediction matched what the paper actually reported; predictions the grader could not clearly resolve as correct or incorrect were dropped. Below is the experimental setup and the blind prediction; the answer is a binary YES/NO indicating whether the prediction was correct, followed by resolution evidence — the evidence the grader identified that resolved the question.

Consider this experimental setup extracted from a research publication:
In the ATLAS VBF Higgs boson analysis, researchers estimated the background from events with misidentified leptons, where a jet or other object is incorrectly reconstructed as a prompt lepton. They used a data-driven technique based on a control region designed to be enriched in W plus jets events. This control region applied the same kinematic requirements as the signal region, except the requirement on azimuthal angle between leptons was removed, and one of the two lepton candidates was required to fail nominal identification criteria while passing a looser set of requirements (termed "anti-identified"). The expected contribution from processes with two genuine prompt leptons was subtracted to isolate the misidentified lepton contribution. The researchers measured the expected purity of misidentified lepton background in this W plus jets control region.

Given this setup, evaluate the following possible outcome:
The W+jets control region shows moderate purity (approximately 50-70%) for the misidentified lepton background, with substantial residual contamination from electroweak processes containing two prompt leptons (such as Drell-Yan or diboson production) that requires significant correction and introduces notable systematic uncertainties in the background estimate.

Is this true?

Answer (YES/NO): NO